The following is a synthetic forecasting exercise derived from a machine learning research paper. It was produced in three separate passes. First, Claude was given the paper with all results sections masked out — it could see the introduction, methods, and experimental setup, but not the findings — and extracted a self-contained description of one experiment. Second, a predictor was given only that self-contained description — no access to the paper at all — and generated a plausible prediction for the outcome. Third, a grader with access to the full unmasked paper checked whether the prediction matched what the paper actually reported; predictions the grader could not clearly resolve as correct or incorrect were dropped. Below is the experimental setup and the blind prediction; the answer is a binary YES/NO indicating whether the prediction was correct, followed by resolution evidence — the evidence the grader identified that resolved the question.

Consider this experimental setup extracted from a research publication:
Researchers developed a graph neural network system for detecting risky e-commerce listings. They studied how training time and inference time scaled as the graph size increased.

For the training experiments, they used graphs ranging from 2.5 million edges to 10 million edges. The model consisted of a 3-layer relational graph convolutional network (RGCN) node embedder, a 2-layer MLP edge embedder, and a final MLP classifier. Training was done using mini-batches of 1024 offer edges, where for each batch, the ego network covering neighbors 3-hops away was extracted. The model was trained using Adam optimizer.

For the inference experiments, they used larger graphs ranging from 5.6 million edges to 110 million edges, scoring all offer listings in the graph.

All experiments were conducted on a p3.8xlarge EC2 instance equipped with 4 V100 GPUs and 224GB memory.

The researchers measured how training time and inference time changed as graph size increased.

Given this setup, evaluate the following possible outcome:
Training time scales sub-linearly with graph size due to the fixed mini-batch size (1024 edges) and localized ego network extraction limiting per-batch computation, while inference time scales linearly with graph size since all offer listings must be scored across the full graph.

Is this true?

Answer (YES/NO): NO